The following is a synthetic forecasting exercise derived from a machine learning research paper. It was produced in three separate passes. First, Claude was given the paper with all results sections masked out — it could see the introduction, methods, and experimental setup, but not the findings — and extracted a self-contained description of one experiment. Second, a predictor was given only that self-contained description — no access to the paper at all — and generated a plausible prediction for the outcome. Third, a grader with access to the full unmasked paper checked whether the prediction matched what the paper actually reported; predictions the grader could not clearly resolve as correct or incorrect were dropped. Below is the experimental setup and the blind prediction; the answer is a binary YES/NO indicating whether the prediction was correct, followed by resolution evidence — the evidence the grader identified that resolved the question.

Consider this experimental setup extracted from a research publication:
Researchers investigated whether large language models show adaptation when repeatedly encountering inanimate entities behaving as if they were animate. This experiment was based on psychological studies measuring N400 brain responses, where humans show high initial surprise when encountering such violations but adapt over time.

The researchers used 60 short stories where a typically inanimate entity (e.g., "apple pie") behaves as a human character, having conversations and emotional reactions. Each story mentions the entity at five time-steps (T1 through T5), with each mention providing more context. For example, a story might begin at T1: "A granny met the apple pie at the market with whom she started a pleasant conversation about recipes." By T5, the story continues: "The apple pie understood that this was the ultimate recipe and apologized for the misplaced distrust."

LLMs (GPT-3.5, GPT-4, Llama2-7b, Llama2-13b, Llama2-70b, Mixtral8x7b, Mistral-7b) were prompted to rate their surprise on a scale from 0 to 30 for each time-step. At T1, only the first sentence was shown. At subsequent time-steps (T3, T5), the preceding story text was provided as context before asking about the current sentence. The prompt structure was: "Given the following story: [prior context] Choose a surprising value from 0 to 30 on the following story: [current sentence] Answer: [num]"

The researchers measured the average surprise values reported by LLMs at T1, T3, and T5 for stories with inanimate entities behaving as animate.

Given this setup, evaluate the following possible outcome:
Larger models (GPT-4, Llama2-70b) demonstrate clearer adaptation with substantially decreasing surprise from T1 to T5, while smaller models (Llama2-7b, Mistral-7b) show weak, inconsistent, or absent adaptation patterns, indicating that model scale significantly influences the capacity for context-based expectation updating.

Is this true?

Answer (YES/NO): YES